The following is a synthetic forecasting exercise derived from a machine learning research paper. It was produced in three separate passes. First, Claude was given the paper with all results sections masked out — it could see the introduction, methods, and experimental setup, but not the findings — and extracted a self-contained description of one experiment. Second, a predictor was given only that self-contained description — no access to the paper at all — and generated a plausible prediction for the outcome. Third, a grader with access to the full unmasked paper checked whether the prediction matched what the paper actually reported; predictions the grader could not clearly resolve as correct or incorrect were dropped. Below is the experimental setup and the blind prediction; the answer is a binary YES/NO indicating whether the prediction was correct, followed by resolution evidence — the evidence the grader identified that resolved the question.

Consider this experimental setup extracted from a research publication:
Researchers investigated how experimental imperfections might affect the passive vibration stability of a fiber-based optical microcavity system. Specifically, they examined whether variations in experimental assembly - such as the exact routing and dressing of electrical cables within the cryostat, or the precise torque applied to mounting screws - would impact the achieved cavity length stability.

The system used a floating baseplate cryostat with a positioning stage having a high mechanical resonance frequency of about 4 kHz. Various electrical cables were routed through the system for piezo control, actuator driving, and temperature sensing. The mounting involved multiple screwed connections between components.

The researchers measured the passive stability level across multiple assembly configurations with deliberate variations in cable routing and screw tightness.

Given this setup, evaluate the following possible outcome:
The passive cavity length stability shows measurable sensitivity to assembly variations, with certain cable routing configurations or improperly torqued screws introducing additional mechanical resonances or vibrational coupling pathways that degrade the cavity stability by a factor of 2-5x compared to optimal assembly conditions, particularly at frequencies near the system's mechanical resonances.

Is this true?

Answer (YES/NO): NO